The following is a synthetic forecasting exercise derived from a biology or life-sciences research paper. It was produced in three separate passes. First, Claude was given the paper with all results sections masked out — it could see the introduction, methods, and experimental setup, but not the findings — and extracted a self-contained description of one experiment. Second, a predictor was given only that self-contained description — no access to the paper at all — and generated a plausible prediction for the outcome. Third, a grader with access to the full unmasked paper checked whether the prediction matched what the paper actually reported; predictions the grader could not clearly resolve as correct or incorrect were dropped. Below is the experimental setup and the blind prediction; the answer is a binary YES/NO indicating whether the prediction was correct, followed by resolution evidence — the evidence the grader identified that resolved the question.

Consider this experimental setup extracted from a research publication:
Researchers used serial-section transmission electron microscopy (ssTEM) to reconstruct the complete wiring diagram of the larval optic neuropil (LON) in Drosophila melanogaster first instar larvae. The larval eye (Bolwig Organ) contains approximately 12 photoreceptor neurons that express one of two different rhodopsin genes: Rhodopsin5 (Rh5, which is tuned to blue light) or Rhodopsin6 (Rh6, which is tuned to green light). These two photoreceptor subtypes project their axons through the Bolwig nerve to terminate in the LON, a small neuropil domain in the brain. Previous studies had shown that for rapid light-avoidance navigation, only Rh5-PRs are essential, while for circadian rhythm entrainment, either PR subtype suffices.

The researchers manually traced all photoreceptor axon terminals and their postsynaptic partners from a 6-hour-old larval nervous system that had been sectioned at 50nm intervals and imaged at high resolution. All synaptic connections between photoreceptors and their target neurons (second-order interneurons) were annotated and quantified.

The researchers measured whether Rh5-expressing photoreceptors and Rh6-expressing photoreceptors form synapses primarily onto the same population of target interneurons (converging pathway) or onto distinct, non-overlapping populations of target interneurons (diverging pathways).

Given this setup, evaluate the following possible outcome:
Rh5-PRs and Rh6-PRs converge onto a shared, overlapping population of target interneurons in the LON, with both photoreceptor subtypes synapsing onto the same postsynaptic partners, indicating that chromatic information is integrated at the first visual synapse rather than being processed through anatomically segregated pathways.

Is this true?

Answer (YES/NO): NO